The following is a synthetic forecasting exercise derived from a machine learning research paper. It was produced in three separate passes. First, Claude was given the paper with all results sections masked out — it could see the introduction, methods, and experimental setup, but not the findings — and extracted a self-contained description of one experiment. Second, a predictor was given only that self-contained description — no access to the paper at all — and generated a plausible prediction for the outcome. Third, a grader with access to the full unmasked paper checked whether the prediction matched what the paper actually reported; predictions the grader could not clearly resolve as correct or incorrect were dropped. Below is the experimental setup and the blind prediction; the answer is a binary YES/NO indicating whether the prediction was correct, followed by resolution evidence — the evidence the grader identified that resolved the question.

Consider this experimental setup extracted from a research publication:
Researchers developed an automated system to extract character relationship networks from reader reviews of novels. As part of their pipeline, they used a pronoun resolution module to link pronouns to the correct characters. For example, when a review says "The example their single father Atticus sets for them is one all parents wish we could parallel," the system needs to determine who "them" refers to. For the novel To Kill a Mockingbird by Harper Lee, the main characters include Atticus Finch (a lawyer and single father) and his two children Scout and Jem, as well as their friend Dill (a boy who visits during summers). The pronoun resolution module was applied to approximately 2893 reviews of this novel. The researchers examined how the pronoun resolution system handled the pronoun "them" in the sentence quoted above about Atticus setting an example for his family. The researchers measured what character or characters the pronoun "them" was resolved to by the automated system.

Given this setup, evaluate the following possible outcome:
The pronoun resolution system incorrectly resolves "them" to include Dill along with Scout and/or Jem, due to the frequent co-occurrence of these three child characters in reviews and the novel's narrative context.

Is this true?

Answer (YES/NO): NO